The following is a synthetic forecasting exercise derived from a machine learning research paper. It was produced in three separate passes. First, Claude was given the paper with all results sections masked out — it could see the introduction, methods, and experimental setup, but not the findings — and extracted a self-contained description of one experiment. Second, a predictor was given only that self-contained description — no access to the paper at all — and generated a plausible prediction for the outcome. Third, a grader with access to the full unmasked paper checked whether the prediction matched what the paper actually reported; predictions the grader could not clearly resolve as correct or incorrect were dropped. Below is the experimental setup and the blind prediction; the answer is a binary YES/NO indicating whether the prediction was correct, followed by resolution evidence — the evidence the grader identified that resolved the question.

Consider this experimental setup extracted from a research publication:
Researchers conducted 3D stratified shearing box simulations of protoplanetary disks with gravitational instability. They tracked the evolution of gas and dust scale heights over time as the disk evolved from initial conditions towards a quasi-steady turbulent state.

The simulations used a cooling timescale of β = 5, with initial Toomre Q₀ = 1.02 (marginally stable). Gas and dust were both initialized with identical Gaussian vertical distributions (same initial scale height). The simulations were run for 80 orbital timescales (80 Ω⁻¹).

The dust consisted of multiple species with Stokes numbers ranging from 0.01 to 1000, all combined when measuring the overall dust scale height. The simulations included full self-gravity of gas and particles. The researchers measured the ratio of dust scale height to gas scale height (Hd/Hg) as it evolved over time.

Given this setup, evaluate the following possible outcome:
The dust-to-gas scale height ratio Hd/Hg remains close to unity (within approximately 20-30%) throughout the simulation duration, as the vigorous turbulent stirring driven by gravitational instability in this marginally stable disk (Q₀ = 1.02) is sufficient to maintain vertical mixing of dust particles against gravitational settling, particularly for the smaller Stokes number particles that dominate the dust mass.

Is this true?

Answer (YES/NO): NO